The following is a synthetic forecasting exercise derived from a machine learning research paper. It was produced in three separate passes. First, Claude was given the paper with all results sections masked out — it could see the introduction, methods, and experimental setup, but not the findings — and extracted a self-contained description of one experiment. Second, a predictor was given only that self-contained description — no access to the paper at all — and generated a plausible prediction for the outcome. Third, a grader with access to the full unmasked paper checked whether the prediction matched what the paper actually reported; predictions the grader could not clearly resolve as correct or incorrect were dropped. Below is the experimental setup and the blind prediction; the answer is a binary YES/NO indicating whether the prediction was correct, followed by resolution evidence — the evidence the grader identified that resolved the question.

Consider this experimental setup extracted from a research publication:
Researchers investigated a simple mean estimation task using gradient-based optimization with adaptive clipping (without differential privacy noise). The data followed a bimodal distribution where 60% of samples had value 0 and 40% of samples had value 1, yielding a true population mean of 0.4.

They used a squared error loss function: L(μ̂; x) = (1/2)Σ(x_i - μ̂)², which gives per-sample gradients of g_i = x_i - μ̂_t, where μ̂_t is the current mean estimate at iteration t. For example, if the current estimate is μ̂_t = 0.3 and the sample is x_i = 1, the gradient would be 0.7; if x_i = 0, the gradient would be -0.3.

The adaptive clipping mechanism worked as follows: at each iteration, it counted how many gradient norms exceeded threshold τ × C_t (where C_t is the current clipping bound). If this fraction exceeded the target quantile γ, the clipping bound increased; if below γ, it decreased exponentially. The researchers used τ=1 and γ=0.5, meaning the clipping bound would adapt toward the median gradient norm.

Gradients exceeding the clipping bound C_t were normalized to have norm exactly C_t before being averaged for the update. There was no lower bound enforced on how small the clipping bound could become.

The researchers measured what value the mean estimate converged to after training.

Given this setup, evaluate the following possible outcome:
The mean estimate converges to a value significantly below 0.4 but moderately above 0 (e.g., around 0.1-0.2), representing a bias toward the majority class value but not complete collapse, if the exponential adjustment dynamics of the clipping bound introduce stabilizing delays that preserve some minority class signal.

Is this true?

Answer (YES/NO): NO